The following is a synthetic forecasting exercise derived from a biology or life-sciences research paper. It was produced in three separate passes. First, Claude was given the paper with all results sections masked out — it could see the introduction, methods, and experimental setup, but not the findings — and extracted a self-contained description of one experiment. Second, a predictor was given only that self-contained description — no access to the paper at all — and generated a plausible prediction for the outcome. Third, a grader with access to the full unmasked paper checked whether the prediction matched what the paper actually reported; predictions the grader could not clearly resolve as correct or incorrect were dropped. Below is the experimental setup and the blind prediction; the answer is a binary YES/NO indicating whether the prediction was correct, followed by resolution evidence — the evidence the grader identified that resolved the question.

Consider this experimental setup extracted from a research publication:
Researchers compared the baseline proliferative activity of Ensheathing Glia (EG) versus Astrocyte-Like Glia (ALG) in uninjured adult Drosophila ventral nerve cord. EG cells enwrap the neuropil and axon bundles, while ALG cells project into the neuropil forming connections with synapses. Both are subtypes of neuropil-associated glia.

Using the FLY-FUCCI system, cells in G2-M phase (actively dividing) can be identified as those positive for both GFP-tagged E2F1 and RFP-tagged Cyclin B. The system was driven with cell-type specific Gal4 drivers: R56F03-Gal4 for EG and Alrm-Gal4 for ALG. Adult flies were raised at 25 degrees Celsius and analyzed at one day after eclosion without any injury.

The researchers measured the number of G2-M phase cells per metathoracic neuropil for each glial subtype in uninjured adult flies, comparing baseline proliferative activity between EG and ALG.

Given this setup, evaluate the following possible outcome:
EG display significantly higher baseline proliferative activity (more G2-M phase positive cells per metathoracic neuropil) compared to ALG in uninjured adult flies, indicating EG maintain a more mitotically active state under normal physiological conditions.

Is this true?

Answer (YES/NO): NO